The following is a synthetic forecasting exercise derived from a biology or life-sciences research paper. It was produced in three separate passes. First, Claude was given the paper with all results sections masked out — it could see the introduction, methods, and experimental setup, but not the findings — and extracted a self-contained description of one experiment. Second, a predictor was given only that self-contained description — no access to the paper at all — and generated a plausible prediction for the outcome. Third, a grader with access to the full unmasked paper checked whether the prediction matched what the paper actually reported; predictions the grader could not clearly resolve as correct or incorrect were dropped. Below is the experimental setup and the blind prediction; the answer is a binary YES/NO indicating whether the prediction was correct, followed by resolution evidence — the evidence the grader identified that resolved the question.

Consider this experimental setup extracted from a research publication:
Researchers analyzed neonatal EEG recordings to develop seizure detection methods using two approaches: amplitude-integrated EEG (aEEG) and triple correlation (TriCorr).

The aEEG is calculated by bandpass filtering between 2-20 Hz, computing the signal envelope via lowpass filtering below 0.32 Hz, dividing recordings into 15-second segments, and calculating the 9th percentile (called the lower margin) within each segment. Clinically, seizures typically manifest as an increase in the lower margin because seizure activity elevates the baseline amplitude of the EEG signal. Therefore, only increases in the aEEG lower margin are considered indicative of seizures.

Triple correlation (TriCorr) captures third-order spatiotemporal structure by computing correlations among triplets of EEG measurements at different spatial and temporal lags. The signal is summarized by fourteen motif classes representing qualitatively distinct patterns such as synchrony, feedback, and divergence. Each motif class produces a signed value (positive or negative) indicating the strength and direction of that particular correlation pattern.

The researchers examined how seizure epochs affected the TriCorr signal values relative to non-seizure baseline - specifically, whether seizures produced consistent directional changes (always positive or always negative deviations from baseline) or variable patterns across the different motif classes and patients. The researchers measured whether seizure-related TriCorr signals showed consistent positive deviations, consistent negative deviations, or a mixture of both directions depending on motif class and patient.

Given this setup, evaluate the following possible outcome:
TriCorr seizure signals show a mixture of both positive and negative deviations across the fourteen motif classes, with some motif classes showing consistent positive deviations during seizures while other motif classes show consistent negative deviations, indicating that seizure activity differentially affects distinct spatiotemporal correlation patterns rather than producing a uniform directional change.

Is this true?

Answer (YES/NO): NO